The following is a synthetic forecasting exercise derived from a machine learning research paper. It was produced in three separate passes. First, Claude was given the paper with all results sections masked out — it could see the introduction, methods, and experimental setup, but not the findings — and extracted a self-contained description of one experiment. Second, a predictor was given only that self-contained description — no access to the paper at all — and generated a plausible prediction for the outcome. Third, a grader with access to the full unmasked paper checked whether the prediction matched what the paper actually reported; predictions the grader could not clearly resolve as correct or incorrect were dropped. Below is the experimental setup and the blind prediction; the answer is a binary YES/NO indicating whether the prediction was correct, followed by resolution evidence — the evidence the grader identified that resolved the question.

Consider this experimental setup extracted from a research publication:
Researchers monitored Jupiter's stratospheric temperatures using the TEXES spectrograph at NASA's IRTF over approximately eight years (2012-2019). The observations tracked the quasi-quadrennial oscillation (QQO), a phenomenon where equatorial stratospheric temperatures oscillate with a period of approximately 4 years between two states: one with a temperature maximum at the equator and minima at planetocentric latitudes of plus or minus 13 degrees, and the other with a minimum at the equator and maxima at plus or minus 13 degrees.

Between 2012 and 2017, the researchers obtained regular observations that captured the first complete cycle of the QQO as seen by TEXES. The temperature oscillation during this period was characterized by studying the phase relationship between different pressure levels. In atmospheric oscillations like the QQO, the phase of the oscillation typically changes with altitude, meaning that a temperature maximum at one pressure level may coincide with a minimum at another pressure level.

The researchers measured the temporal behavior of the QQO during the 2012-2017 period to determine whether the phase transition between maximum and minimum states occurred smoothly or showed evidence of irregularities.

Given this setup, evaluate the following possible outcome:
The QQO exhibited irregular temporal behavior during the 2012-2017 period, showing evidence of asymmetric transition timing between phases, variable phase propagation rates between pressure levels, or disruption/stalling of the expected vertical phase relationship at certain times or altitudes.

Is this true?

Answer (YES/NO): NO